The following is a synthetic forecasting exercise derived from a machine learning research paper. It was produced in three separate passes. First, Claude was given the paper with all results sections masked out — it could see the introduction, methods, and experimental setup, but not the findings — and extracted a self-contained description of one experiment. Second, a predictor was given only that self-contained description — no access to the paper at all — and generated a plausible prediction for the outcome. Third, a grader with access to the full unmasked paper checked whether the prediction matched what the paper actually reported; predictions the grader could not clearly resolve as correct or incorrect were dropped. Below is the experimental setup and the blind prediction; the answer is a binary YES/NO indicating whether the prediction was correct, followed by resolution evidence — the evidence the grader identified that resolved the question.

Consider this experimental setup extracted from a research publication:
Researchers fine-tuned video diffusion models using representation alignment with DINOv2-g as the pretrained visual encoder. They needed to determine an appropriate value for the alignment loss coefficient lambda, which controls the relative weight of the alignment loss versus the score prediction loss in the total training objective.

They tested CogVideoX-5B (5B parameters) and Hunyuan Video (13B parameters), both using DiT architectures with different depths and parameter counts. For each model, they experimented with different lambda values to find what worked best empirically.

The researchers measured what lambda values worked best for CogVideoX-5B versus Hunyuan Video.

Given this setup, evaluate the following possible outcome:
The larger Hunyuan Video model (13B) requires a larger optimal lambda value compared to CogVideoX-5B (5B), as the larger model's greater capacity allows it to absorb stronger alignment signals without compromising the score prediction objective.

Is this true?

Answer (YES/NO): YES